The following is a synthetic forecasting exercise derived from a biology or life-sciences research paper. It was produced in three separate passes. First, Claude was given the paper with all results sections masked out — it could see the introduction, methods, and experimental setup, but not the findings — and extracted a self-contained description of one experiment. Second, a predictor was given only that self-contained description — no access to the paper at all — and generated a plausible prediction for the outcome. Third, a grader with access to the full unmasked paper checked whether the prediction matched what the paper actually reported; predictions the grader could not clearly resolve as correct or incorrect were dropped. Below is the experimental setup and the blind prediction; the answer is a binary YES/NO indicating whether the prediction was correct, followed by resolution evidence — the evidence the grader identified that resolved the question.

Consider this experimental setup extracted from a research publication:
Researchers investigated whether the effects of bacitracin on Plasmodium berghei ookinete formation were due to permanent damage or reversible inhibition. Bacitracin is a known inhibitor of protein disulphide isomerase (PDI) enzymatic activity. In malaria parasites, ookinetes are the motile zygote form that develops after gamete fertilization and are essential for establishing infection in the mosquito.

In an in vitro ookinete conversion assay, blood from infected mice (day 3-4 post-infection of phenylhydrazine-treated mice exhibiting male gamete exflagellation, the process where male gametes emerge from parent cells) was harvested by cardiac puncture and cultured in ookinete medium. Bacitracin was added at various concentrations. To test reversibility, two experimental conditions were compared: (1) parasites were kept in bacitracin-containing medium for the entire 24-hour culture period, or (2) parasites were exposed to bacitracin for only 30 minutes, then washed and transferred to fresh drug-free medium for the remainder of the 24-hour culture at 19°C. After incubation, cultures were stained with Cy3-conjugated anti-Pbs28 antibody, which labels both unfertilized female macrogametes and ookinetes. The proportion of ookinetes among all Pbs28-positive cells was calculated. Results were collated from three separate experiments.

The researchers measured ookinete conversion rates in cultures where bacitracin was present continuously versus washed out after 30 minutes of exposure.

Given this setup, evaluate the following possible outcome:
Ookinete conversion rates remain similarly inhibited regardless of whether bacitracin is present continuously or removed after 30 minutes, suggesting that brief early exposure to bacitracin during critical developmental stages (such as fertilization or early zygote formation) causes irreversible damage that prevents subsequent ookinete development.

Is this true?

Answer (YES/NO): NO